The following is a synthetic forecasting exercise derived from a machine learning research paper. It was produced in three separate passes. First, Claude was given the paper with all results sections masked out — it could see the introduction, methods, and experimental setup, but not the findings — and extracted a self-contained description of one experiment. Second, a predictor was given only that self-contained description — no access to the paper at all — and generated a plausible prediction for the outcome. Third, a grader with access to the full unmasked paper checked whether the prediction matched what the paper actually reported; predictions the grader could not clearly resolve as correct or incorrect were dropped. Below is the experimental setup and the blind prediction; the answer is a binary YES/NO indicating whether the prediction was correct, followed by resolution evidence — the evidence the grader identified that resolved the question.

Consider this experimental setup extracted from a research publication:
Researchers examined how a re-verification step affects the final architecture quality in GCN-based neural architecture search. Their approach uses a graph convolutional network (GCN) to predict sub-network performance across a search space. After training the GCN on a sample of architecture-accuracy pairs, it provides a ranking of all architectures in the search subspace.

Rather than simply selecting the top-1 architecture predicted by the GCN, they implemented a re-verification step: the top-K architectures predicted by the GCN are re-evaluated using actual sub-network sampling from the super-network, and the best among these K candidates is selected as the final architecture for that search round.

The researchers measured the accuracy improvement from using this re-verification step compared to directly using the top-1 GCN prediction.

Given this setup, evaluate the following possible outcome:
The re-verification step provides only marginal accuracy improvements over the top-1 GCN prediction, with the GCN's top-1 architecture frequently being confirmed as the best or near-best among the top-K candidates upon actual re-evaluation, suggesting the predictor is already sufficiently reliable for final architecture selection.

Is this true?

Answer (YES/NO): NO